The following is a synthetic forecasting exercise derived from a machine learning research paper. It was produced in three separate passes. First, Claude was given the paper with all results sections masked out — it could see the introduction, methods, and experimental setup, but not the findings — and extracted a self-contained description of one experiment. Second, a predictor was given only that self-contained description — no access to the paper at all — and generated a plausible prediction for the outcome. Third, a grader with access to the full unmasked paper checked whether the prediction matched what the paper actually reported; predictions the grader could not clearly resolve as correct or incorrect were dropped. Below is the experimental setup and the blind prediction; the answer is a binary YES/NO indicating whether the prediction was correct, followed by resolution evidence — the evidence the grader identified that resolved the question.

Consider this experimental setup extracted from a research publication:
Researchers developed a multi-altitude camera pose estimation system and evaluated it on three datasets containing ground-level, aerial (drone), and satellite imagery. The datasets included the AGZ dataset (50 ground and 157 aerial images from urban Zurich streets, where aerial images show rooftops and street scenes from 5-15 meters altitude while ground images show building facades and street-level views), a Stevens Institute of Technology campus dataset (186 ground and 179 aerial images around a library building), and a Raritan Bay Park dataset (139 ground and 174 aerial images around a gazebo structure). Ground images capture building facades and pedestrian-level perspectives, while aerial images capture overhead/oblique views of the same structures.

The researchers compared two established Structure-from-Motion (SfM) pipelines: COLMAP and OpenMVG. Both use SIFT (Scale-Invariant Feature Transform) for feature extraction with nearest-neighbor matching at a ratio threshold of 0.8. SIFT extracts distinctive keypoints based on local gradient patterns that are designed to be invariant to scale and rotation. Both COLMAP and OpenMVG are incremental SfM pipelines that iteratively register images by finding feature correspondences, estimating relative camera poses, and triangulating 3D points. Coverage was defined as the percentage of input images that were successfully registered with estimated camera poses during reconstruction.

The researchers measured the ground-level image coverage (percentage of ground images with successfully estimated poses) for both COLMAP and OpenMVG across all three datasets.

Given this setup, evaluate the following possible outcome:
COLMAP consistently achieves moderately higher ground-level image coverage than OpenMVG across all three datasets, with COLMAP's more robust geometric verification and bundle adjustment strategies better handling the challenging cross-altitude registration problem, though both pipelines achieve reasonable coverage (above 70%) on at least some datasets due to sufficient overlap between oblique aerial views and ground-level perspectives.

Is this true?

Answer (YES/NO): NO